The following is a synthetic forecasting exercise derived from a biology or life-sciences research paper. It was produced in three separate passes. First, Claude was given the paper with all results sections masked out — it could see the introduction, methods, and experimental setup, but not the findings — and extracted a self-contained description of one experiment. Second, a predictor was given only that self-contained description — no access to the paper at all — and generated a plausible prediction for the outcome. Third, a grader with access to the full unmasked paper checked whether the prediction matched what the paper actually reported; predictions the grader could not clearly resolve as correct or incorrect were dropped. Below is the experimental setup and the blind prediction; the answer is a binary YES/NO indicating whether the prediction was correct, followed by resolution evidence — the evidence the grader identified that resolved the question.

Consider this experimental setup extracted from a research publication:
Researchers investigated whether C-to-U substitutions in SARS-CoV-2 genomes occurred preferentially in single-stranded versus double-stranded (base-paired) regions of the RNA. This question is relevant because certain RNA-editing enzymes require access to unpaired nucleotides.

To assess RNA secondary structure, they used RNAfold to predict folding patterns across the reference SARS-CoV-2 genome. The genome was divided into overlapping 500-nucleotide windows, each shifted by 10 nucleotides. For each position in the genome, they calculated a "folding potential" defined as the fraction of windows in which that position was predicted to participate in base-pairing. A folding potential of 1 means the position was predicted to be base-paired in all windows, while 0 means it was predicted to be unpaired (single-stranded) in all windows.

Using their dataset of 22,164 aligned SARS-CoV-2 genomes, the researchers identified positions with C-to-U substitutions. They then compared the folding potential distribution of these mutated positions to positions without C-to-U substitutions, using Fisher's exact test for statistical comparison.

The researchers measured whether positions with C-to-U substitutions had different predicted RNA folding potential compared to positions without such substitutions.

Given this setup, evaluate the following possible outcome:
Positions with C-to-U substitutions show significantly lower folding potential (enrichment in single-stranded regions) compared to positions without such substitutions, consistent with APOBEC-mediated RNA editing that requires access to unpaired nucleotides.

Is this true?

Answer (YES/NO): YES